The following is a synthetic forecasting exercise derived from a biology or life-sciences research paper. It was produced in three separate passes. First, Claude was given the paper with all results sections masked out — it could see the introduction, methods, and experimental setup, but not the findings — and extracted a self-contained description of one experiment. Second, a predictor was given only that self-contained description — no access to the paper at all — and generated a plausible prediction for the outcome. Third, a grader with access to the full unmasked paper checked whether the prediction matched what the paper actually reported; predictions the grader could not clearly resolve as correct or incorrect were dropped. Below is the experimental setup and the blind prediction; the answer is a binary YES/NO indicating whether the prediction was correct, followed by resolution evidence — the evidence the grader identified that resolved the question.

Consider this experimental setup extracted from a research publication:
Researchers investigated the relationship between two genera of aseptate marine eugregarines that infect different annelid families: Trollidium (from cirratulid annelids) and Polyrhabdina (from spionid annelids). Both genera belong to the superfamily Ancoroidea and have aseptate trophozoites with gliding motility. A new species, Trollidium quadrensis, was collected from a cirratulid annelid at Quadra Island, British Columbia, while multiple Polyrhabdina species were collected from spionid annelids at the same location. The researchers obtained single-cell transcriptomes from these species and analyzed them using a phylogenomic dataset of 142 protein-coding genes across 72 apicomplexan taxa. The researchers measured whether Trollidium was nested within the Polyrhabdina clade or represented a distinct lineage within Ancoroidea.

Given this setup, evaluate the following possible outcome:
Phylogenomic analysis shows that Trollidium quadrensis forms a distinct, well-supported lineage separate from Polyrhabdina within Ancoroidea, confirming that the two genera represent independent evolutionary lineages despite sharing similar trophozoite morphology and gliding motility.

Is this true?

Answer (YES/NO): YES